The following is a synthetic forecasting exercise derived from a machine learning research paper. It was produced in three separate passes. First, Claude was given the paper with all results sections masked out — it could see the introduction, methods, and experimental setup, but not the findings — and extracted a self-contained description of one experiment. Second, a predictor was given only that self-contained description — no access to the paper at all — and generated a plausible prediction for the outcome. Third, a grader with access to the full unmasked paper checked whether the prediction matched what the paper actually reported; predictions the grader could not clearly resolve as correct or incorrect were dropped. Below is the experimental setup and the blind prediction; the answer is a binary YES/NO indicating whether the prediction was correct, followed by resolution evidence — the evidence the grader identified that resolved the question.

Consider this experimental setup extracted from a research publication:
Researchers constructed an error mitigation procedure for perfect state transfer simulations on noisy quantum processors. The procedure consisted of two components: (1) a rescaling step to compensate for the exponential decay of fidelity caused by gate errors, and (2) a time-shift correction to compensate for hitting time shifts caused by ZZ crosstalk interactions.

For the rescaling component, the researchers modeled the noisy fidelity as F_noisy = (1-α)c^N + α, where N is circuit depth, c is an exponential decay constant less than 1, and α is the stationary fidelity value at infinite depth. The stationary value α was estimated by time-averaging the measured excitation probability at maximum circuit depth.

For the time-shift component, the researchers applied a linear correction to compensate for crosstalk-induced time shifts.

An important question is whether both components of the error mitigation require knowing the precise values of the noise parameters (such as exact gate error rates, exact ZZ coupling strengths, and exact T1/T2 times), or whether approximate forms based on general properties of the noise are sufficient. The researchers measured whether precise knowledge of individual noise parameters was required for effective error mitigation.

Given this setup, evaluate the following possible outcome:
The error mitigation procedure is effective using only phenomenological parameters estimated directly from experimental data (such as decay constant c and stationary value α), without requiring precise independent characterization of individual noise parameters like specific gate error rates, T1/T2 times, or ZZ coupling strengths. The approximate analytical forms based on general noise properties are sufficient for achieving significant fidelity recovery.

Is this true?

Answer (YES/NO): YES